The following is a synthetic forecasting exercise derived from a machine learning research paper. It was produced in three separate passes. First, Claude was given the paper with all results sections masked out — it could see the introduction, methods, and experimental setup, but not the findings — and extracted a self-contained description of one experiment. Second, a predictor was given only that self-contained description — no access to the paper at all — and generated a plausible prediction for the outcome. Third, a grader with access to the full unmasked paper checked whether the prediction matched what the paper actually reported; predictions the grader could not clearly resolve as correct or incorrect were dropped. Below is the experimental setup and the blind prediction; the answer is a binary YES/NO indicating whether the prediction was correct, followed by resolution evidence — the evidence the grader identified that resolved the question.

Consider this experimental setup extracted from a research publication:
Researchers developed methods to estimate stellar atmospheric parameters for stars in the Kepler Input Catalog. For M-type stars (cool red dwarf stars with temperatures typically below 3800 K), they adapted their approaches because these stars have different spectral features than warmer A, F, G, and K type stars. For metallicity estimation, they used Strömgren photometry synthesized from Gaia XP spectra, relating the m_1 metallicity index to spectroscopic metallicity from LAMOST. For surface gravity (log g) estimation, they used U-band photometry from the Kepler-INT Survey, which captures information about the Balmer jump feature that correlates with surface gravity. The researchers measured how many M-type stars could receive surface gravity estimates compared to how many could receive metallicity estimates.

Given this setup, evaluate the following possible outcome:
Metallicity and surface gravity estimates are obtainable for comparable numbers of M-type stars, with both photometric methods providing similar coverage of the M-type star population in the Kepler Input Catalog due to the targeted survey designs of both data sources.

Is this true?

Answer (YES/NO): NO